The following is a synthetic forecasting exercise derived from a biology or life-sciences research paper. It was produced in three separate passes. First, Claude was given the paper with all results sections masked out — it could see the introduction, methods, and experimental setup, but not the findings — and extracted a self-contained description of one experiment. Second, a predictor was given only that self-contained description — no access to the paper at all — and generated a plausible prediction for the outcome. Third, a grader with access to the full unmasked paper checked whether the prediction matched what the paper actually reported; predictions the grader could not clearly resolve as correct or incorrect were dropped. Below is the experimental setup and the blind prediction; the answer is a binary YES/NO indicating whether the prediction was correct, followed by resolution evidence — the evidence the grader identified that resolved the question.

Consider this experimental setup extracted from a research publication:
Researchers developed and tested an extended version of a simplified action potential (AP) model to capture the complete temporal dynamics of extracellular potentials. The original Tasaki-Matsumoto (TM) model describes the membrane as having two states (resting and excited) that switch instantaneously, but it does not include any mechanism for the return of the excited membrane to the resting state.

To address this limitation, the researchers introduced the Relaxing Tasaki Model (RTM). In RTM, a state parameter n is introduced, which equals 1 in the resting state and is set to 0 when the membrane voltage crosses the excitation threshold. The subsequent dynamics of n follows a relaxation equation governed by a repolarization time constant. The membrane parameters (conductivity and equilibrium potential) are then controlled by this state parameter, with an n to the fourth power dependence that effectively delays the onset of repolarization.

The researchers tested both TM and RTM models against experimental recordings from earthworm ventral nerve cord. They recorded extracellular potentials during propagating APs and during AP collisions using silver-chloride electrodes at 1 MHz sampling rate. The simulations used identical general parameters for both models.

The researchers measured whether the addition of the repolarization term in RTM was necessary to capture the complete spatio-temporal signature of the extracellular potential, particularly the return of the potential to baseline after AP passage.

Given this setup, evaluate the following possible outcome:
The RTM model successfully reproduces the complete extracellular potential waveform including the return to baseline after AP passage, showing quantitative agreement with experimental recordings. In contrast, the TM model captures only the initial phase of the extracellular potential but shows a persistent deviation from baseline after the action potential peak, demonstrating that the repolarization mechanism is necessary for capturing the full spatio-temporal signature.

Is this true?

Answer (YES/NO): YES